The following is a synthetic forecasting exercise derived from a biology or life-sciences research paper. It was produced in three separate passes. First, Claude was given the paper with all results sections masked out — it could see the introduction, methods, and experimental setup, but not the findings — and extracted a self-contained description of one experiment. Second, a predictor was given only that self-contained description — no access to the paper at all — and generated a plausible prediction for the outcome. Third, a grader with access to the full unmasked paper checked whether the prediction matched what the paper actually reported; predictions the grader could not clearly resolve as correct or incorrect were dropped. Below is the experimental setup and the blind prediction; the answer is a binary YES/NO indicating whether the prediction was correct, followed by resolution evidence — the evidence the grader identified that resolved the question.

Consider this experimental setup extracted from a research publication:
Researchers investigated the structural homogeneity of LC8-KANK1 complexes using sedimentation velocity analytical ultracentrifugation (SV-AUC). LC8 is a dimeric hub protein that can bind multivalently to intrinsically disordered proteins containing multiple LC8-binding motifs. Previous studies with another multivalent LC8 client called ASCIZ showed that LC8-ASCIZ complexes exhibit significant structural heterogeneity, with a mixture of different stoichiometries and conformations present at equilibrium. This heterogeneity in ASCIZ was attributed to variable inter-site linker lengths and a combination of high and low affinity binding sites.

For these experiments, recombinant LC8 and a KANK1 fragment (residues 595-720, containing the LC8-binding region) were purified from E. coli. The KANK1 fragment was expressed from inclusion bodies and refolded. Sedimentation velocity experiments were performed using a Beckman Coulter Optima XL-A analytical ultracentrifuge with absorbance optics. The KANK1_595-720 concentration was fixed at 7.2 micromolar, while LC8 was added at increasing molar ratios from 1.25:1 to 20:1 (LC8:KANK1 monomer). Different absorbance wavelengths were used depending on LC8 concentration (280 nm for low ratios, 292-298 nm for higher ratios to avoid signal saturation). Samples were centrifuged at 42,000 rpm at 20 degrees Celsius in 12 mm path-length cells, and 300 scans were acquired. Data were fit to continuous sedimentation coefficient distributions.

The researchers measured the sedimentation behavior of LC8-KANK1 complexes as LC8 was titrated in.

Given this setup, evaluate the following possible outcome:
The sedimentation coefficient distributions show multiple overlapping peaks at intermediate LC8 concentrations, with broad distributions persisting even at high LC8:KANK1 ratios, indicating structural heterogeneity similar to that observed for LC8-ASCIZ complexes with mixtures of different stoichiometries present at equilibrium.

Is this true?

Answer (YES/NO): NO